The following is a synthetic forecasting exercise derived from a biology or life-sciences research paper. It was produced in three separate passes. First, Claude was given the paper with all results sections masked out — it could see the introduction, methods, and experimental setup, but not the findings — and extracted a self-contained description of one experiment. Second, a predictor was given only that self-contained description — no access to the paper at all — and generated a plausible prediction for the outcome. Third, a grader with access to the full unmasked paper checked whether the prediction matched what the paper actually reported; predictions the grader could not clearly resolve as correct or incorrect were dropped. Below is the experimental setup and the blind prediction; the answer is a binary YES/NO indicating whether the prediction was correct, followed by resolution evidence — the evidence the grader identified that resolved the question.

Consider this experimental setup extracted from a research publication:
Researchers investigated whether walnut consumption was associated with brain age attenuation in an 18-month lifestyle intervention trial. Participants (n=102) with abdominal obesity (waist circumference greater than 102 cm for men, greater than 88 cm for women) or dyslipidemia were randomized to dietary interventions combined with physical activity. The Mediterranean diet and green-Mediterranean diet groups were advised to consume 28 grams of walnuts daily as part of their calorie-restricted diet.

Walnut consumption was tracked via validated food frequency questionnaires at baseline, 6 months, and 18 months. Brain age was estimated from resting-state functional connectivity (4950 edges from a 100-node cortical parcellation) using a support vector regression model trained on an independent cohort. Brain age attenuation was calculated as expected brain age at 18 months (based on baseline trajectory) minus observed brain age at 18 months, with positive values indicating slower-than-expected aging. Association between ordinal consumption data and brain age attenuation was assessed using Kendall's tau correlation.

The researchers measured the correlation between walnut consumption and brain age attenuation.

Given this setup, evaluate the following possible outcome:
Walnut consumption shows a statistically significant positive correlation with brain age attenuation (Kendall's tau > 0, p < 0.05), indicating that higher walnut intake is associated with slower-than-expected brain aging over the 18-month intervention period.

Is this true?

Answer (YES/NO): NO